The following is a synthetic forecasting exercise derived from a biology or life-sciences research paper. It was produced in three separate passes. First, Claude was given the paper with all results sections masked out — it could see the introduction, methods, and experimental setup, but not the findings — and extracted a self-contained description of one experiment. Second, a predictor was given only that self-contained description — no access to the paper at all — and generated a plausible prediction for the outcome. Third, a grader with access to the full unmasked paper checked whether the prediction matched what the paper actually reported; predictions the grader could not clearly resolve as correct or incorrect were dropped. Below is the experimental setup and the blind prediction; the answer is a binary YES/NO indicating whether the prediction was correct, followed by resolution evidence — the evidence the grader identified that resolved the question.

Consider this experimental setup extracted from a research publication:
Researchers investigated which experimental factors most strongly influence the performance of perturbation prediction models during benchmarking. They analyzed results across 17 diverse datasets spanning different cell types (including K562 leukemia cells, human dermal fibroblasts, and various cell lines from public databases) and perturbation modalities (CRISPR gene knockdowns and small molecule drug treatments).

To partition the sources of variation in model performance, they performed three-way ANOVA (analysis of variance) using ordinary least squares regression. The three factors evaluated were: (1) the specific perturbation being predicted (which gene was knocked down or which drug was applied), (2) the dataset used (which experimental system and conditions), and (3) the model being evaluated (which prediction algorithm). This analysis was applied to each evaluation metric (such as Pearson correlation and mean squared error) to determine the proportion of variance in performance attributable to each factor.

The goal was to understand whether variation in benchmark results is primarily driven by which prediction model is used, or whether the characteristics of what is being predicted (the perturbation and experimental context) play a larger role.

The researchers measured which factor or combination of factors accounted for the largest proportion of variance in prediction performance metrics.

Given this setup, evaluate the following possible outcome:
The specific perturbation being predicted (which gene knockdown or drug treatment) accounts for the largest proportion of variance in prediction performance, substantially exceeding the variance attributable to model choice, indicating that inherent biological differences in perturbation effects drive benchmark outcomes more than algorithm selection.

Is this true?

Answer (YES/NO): YES